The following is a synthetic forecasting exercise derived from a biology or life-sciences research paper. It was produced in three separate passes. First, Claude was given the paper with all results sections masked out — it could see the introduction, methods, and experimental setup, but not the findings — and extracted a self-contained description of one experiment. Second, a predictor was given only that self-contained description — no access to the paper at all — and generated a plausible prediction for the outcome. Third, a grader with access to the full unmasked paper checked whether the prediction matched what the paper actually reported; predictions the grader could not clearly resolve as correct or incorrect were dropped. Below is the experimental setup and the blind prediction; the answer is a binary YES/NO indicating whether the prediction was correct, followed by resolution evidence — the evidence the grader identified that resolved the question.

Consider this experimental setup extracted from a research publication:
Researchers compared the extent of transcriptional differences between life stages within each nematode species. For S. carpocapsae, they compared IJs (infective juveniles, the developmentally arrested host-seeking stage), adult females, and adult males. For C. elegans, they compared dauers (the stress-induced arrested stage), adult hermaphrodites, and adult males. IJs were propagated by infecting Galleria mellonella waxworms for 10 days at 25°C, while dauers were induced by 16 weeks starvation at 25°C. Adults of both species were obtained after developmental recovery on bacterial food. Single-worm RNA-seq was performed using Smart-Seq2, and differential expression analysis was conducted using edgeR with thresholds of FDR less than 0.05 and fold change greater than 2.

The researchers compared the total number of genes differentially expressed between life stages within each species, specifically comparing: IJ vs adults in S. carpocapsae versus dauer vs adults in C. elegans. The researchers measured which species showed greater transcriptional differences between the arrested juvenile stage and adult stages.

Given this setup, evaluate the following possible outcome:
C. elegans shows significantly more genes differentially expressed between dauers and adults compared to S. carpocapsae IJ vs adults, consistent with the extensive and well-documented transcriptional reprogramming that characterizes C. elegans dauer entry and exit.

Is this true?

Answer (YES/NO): NO